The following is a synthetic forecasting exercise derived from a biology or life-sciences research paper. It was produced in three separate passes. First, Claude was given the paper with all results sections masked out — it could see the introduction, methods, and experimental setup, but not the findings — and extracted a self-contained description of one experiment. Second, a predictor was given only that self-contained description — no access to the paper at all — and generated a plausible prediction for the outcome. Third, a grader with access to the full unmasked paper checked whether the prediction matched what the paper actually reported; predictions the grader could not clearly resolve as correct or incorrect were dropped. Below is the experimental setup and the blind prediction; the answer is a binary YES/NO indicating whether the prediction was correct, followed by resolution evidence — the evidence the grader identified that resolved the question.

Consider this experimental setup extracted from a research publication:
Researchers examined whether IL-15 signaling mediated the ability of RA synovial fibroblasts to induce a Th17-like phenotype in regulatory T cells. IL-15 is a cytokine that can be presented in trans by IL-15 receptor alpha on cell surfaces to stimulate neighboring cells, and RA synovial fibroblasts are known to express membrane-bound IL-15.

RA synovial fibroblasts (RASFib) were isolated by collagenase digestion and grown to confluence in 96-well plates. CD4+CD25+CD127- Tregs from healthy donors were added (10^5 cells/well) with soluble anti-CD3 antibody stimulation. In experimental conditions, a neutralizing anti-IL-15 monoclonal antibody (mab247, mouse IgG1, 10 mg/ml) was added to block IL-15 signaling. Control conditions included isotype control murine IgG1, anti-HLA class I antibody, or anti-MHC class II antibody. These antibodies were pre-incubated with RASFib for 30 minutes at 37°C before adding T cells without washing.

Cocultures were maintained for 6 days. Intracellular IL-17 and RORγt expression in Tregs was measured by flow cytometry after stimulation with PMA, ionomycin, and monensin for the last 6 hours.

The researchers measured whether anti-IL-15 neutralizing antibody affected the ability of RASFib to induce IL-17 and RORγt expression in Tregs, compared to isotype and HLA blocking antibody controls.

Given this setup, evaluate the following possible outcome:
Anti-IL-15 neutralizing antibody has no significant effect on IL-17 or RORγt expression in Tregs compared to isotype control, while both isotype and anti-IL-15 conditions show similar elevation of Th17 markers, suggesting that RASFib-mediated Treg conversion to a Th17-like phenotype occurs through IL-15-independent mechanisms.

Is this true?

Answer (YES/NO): NO